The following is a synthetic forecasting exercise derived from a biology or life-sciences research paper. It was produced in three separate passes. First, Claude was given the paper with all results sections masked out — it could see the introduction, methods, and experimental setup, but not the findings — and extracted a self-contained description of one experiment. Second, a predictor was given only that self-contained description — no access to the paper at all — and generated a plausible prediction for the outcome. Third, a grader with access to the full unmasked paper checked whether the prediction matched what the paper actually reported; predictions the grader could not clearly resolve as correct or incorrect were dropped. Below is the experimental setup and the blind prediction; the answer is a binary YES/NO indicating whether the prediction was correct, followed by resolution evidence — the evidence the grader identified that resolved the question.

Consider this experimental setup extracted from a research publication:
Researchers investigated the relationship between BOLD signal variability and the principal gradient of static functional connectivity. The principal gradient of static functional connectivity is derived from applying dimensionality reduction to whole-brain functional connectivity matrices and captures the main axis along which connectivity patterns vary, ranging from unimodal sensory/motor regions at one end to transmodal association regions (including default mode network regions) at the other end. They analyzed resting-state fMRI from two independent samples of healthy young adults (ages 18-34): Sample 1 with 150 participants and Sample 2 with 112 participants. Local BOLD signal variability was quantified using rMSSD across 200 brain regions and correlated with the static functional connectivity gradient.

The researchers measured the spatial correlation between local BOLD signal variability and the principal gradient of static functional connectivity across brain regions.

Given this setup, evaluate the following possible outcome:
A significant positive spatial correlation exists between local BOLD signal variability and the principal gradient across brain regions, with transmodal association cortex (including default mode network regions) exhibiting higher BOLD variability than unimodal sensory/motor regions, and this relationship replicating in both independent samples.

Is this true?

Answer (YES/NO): NO